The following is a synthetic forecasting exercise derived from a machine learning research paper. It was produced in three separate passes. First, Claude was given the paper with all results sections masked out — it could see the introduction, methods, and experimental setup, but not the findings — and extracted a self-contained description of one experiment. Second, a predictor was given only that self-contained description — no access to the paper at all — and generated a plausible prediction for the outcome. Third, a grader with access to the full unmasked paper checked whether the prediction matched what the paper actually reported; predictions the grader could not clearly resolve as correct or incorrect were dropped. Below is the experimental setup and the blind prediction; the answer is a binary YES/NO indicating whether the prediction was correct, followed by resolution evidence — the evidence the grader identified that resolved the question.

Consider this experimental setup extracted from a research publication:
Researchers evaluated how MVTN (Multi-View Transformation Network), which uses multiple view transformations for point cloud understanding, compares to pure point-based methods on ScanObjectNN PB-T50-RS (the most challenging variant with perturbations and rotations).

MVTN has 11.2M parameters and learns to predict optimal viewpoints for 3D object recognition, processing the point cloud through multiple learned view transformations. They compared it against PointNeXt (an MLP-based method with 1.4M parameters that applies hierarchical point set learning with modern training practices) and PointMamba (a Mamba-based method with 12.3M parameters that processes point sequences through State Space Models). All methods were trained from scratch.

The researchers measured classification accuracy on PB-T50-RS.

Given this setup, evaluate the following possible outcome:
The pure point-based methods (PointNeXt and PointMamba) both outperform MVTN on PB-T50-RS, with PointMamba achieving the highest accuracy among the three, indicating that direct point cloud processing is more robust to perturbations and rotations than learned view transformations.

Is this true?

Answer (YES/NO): NO